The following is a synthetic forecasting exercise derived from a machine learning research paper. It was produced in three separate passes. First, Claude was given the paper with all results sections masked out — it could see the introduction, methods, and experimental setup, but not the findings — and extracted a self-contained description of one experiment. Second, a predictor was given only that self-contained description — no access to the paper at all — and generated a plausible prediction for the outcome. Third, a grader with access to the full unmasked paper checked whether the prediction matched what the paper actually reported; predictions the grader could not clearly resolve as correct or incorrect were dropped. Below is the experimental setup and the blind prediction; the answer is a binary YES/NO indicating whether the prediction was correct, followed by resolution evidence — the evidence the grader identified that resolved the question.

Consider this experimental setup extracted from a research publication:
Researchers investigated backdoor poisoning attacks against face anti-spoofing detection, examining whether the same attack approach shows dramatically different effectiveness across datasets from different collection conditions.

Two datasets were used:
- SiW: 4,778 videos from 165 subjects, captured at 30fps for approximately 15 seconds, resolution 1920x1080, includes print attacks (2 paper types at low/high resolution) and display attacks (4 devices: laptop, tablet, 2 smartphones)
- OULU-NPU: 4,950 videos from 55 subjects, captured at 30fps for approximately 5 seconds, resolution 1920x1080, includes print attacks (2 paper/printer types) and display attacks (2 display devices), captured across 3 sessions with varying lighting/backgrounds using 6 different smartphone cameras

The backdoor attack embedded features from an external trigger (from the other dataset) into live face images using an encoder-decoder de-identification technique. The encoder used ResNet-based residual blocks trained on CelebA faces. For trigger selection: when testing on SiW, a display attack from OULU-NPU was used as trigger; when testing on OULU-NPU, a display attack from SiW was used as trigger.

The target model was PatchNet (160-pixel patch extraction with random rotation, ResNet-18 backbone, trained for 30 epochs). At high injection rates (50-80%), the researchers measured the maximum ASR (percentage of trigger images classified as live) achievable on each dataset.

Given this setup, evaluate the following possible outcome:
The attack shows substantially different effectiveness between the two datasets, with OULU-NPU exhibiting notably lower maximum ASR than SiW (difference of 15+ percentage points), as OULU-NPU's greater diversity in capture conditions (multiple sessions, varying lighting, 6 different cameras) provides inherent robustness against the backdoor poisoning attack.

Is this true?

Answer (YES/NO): YES